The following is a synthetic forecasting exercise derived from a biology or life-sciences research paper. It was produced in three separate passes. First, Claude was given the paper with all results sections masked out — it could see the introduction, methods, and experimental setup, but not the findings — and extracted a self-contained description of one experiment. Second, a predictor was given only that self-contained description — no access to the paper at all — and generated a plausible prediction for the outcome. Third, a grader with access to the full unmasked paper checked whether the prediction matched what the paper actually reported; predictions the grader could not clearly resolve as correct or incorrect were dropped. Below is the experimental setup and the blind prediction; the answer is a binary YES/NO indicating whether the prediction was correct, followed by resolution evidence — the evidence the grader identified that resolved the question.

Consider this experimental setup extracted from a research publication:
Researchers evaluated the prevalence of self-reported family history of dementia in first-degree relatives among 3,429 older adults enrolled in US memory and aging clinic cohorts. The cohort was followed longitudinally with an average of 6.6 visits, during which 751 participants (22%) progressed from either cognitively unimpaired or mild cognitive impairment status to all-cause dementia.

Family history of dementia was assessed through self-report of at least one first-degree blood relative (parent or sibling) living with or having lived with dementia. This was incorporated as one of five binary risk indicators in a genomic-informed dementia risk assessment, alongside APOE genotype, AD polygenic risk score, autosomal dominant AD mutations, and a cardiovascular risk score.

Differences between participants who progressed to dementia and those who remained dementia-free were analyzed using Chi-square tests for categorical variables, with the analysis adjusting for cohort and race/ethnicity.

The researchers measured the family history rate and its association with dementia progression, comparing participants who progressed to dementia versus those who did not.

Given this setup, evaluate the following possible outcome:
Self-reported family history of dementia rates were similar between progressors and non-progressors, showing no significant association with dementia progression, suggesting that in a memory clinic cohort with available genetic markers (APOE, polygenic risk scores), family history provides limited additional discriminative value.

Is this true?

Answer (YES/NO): NO